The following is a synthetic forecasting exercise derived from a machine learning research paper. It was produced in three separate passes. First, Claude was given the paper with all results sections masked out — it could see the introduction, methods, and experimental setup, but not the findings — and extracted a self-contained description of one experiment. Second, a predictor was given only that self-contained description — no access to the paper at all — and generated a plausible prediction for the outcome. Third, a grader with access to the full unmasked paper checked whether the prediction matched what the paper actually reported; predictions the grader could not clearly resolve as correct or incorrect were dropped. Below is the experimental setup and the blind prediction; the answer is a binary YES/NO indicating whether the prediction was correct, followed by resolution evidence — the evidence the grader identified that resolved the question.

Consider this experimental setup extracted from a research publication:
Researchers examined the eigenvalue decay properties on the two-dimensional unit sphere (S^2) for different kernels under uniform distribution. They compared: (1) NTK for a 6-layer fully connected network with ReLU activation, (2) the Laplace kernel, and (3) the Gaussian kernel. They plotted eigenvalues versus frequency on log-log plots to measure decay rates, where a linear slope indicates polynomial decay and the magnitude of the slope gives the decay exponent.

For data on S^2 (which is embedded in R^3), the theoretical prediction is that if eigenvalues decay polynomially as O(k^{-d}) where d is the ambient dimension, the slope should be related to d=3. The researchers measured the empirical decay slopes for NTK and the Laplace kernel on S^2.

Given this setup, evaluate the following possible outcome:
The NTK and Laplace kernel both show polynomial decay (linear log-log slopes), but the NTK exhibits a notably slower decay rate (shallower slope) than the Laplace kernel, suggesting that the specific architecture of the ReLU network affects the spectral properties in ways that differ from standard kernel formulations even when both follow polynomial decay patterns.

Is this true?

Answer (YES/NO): NO